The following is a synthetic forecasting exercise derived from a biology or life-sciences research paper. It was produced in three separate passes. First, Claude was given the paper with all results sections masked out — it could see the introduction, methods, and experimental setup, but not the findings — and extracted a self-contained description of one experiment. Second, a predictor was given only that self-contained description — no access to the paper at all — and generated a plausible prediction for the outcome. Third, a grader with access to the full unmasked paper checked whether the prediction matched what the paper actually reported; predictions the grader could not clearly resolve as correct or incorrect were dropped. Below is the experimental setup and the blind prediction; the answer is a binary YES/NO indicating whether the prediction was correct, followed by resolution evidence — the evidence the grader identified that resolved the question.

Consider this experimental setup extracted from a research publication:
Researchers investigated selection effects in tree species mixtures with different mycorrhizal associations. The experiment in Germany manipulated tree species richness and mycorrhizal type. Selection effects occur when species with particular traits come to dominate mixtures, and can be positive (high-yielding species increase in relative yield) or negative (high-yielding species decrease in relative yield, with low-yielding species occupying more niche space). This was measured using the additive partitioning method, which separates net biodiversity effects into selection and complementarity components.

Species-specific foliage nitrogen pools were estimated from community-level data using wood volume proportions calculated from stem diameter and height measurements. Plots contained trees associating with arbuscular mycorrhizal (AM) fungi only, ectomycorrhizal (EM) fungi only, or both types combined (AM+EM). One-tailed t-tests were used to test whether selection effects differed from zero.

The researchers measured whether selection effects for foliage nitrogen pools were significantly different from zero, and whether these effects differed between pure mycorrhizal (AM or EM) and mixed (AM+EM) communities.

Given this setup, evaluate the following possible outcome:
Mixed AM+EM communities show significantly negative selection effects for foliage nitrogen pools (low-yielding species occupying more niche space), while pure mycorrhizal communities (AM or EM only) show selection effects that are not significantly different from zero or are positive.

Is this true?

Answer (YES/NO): NO